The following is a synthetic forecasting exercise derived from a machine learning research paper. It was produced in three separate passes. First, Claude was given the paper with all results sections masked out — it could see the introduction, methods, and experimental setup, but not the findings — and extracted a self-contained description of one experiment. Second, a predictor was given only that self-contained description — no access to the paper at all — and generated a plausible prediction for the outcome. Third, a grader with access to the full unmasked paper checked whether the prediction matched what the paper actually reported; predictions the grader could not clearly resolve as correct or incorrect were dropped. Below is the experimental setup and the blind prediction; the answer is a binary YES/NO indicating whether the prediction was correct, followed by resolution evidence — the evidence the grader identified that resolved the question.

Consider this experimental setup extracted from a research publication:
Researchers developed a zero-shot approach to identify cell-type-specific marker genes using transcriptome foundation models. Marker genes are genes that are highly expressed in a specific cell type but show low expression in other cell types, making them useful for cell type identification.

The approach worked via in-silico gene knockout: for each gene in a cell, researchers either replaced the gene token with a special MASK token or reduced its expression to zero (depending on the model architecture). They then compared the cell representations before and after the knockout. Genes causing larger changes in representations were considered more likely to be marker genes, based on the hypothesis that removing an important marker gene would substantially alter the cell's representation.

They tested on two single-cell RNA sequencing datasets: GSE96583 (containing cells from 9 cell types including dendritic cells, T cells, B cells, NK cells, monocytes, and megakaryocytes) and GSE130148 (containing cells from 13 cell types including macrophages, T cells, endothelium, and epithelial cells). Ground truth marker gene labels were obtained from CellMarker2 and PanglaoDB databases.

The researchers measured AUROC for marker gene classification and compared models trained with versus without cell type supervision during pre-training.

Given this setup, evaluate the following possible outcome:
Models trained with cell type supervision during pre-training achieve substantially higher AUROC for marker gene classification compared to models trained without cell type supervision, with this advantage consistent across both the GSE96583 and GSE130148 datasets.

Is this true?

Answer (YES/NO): YES